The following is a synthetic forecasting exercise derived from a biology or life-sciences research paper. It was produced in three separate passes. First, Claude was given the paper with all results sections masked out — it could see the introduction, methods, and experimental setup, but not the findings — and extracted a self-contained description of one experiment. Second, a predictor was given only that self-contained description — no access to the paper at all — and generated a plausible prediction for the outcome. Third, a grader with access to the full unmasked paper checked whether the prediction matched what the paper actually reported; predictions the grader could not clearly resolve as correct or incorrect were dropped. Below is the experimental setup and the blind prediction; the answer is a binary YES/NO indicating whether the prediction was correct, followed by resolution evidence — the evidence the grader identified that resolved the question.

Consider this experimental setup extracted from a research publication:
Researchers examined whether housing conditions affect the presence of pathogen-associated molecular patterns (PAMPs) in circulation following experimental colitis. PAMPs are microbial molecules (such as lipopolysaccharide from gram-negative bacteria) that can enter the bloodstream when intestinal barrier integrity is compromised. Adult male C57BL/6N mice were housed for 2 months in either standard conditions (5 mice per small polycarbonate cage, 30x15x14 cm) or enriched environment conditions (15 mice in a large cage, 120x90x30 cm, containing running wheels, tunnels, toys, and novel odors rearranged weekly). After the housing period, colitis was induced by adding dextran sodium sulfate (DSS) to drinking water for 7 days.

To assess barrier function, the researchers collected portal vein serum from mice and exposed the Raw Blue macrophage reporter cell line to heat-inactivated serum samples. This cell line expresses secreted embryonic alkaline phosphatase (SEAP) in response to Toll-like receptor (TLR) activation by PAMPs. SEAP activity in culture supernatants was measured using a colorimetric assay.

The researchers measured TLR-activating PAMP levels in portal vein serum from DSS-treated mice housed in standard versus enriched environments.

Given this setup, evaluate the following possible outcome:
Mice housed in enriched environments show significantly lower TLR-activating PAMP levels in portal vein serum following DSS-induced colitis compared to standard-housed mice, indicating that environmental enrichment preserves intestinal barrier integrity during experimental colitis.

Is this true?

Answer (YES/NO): YES